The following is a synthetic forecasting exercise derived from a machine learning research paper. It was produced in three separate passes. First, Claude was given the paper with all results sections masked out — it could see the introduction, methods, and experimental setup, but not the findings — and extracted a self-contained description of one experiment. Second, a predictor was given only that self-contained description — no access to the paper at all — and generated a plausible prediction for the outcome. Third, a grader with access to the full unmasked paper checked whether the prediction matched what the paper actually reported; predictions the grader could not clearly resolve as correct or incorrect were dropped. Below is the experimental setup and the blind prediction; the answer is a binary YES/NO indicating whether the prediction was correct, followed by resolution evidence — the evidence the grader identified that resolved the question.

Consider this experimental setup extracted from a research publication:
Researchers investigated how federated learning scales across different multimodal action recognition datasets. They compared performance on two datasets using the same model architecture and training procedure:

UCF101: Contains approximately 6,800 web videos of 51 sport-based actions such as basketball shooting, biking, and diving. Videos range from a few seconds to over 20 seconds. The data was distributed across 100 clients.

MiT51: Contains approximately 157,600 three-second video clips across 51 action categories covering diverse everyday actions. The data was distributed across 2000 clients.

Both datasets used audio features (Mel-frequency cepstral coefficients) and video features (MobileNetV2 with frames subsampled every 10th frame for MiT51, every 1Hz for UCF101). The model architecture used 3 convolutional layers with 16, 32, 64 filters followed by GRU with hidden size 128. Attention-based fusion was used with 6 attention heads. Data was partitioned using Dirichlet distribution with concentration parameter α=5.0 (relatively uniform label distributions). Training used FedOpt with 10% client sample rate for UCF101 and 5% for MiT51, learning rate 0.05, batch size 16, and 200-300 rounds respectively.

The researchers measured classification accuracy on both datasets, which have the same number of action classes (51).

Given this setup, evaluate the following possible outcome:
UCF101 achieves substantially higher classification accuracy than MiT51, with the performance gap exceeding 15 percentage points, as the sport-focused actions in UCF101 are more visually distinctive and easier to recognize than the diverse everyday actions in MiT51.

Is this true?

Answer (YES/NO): YES